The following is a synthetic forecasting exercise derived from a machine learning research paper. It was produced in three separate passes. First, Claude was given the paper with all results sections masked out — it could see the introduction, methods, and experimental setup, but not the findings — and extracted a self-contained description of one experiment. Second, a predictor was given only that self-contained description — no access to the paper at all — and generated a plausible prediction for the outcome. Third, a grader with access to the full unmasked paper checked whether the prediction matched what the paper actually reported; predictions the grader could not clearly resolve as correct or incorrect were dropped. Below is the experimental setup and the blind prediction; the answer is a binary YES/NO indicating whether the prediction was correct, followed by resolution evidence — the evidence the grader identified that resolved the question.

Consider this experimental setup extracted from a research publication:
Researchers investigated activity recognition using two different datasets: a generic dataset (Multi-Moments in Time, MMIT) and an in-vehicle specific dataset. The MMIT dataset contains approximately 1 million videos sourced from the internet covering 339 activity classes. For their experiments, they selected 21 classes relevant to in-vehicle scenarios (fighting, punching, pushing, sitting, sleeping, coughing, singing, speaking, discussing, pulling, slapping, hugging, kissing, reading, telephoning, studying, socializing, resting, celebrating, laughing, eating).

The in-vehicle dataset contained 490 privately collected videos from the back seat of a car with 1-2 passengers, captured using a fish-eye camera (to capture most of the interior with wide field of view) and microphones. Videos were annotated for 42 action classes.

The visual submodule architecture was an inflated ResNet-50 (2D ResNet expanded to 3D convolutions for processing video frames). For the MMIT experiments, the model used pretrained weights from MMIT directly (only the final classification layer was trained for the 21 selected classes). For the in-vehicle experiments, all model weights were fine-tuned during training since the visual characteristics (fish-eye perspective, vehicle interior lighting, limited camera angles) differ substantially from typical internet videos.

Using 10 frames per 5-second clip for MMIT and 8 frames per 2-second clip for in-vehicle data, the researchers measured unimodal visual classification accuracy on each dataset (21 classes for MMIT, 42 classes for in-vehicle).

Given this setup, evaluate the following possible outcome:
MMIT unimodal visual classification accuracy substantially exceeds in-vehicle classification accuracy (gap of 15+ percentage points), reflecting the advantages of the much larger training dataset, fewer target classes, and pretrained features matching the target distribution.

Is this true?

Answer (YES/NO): YES